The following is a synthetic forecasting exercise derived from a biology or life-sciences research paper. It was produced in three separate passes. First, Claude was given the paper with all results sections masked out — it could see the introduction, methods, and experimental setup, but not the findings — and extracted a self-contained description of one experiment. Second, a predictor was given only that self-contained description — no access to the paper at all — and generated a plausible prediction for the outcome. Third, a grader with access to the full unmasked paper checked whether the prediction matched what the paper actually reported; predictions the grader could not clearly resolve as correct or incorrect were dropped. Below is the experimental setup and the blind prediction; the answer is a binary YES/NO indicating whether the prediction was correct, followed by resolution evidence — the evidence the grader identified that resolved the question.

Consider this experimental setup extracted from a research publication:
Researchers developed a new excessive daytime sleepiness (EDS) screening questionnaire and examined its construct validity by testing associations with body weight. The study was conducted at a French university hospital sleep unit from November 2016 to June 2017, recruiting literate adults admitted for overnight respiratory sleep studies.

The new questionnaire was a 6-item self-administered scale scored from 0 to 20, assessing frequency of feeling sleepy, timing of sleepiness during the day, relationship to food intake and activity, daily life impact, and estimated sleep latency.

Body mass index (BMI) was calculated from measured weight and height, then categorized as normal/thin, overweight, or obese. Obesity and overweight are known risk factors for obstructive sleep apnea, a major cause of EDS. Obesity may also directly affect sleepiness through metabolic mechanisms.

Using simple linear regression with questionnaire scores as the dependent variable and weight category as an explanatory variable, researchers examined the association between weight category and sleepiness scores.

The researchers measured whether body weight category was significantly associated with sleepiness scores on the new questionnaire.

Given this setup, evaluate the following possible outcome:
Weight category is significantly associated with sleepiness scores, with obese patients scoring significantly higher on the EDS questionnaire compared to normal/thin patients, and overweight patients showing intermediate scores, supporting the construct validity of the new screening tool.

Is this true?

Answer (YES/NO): NO